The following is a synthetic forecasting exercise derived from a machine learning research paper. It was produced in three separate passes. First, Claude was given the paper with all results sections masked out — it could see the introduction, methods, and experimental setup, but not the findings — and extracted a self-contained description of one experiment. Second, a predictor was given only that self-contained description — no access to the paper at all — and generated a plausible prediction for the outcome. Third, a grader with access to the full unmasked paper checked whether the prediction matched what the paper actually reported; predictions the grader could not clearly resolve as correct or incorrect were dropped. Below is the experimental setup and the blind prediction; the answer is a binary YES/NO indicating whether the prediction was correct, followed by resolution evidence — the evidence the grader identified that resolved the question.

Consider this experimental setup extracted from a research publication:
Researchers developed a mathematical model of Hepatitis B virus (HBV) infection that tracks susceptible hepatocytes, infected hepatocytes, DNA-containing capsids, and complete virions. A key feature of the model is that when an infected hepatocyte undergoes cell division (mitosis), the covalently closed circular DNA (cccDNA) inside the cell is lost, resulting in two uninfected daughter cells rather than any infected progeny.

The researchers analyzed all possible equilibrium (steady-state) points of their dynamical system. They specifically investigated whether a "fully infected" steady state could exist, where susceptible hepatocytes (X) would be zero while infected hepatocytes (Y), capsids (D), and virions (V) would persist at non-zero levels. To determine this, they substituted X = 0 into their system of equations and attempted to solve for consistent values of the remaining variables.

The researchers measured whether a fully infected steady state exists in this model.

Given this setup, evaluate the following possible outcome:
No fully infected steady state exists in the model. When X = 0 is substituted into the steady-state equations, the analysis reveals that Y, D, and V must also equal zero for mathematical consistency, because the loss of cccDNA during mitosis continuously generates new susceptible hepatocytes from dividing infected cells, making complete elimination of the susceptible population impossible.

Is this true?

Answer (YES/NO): NO